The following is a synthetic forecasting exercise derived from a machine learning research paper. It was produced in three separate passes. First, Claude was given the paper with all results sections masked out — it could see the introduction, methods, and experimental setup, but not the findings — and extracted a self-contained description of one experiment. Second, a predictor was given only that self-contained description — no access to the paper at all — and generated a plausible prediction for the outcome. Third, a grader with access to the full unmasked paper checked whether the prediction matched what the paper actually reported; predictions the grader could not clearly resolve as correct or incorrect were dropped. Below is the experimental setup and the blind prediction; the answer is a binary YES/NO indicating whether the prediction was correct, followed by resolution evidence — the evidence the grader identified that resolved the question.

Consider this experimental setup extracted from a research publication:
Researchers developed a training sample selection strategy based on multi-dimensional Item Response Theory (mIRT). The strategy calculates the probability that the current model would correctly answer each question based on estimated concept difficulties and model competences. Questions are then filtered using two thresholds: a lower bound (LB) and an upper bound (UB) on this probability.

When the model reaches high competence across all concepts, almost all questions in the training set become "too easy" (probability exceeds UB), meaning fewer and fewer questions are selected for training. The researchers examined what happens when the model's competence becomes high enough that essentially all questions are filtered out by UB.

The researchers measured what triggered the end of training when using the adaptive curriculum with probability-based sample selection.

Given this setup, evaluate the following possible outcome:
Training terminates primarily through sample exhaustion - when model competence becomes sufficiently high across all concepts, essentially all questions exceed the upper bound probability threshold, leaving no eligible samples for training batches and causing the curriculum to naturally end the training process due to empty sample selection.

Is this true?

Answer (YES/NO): YES